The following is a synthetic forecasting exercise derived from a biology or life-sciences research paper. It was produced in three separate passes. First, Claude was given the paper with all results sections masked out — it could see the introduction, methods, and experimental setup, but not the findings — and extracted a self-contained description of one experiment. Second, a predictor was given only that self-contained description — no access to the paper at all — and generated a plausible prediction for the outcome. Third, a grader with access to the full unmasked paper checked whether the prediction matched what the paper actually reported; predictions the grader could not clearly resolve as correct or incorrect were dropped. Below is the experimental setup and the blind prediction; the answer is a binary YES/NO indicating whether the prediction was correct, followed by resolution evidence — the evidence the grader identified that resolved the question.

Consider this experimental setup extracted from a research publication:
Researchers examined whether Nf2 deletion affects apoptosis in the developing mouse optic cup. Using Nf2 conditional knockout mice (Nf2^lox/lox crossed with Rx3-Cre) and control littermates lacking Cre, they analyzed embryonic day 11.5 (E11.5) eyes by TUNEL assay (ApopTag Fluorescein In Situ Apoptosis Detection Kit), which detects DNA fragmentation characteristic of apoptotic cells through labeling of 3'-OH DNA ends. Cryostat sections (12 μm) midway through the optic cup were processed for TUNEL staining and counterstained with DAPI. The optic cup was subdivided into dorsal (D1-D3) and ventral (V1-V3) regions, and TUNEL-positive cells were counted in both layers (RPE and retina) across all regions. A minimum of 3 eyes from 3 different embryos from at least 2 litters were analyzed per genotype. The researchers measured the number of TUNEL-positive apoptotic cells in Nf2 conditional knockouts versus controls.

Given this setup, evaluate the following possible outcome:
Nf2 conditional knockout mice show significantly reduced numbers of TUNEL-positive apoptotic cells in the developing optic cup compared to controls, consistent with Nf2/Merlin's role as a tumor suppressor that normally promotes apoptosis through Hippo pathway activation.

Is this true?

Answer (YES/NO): NO